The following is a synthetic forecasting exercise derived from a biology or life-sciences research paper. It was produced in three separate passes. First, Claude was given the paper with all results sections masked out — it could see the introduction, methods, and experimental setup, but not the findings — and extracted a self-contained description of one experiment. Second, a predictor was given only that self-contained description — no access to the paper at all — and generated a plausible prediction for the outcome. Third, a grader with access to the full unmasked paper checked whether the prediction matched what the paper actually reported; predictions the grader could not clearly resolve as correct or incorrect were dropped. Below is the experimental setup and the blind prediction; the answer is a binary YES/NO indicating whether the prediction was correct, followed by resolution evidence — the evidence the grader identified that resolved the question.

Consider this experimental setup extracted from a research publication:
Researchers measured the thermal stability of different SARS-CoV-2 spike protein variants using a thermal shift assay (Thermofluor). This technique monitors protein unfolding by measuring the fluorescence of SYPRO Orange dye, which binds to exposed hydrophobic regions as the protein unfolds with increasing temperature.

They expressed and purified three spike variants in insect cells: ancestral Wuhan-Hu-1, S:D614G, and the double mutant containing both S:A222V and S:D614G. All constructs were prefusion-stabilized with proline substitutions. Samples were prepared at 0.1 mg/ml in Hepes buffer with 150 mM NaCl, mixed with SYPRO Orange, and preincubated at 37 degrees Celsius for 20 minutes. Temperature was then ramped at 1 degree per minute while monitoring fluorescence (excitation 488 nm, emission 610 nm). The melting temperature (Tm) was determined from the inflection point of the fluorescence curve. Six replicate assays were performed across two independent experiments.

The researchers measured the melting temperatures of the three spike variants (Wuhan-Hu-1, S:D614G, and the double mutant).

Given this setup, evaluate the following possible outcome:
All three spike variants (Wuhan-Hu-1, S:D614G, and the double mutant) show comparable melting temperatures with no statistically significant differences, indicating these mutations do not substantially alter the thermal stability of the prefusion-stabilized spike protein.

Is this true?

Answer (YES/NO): NO